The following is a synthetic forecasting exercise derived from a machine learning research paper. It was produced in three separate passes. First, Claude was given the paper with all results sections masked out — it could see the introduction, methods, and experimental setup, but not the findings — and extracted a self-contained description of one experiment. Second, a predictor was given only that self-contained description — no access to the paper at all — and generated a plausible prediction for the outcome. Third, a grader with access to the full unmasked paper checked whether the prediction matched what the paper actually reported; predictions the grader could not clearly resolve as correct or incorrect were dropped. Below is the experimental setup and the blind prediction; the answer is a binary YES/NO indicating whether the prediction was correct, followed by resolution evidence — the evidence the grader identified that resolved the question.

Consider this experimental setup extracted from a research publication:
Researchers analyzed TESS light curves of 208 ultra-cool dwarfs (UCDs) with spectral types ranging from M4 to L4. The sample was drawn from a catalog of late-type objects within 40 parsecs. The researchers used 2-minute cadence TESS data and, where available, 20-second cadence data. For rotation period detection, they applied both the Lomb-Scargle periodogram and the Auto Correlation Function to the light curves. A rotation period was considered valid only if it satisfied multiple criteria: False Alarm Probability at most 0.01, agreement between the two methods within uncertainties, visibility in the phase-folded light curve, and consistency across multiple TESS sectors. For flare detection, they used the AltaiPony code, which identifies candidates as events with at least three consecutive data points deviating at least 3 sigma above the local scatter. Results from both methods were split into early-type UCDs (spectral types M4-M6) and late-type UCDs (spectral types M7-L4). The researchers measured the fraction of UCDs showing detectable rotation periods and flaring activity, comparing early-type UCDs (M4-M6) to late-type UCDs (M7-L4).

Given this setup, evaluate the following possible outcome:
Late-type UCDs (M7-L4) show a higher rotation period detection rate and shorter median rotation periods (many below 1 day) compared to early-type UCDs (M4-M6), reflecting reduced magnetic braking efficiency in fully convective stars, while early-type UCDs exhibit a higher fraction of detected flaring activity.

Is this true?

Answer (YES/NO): NO